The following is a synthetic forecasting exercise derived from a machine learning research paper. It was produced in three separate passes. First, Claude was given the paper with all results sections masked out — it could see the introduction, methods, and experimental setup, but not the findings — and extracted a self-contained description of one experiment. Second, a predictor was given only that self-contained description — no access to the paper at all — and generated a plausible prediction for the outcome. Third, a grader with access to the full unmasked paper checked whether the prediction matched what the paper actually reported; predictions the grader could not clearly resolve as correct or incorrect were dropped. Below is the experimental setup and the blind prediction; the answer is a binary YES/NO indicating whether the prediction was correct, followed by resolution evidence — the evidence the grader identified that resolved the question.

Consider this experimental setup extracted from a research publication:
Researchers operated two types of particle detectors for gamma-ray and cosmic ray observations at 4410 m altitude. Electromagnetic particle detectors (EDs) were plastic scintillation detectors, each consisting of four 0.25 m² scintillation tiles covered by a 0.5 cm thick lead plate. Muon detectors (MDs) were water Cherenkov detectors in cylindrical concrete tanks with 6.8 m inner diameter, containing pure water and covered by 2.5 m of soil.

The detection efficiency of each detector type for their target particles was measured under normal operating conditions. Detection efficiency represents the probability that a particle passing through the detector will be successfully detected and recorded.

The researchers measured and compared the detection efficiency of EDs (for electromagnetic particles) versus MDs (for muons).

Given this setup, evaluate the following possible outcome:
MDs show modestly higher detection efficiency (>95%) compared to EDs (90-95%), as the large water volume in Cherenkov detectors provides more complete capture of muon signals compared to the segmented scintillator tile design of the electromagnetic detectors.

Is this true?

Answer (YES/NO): NO